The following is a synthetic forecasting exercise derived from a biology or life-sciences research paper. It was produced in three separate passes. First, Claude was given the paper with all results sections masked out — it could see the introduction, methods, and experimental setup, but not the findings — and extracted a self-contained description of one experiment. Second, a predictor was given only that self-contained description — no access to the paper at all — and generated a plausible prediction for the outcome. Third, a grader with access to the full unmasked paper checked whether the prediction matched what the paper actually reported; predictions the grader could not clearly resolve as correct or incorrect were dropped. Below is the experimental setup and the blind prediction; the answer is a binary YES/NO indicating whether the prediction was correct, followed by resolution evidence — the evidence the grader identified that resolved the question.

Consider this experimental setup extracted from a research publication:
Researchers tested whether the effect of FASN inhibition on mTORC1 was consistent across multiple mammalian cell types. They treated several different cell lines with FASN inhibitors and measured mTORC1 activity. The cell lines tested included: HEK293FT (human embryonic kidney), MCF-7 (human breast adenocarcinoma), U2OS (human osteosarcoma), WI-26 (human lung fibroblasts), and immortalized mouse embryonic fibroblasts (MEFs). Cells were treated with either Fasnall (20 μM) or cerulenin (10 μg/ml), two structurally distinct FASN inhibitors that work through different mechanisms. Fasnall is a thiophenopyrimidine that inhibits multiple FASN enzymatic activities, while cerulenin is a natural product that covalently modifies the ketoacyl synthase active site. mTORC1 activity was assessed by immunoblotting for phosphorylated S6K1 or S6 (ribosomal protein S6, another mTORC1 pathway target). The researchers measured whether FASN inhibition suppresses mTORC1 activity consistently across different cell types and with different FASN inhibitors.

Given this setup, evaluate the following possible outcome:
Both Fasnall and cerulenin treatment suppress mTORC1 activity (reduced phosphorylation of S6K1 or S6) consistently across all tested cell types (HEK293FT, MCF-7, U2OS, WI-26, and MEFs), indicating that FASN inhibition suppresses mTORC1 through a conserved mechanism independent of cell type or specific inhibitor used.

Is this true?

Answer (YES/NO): YES